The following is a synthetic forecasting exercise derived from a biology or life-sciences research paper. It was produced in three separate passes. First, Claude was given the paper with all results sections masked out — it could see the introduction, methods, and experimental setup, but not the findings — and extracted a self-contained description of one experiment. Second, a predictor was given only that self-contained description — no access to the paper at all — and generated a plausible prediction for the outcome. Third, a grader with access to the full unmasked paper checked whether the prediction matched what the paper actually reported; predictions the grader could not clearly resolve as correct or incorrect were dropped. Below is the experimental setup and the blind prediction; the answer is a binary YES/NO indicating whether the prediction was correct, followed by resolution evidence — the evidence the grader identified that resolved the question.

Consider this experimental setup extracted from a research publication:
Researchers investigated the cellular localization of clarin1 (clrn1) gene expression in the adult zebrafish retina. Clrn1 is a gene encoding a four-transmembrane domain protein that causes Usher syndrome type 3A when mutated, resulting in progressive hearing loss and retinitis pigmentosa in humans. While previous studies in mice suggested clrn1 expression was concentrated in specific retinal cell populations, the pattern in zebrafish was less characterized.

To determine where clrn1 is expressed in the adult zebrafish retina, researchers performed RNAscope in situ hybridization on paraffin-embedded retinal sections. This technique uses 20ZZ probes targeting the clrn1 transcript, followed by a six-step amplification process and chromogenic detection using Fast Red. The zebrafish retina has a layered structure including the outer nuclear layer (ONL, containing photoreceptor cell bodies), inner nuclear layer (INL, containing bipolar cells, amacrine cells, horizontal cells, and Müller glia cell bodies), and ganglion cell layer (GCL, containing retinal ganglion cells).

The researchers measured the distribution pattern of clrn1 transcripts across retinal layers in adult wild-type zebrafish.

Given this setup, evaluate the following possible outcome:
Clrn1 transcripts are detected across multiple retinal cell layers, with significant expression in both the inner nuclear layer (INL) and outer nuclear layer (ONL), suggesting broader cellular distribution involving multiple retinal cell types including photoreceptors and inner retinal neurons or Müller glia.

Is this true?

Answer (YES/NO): NO